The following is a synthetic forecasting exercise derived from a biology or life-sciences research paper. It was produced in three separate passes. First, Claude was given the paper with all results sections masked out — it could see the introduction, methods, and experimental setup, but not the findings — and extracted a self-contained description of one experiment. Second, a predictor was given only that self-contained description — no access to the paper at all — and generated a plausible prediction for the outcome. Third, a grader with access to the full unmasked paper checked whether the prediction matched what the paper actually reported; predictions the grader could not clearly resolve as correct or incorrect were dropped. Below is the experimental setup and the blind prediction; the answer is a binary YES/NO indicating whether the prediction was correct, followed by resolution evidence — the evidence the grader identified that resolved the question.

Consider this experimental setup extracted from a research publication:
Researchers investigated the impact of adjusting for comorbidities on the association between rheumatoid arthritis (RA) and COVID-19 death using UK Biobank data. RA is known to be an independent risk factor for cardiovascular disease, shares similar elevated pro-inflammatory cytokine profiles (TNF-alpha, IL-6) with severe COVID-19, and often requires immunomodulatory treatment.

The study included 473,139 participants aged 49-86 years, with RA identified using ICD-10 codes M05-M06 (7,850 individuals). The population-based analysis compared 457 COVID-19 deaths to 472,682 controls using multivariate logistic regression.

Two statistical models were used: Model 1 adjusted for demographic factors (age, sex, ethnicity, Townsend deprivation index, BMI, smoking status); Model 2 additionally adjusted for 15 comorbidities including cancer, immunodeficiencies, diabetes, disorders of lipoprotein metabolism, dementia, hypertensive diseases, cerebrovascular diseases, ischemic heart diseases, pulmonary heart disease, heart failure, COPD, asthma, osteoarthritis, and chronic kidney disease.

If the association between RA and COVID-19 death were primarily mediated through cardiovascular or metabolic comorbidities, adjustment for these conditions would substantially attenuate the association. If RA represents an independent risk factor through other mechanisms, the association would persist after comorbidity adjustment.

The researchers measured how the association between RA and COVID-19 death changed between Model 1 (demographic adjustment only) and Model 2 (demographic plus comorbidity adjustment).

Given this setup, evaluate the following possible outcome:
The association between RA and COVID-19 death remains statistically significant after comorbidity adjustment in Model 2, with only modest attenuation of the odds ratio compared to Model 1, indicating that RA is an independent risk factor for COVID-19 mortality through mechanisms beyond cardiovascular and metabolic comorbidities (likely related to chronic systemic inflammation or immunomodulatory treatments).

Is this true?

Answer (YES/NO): NO